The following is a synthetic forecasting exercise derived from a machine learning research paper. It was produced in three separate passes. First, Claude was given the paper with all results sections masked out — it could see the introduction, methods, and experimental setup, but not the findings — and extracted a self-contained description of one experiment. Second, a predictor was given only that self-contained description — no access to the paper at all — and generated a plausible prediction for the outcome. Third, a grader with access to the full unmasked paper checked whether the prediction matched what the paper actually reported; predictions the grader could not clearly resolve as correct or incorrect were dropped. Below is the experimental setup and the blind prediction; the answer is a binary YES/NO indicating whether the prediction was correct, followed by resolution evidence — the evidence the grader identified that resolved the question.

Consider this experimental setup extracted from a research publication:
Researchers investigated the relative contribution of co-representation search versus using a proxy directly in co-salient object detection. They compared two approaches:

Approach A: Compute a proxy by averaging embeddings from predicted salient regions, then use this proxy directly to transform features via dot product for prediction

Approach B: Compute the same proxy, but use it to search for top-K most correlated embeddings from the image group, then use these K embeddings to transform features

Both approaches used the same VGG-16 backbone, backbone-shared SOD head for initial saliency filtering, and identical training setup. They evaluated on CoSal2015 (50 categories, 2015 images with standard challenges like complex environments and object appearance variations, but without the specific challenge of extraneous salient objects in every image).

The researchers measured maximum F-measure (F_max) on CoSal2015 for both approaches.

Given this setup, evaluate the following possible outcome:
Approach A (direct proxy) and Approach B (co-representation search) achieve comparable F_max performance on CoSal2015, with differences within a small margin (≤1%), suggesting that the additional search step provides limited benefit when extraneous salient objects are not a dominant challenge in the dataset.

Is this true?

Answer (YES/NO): NO